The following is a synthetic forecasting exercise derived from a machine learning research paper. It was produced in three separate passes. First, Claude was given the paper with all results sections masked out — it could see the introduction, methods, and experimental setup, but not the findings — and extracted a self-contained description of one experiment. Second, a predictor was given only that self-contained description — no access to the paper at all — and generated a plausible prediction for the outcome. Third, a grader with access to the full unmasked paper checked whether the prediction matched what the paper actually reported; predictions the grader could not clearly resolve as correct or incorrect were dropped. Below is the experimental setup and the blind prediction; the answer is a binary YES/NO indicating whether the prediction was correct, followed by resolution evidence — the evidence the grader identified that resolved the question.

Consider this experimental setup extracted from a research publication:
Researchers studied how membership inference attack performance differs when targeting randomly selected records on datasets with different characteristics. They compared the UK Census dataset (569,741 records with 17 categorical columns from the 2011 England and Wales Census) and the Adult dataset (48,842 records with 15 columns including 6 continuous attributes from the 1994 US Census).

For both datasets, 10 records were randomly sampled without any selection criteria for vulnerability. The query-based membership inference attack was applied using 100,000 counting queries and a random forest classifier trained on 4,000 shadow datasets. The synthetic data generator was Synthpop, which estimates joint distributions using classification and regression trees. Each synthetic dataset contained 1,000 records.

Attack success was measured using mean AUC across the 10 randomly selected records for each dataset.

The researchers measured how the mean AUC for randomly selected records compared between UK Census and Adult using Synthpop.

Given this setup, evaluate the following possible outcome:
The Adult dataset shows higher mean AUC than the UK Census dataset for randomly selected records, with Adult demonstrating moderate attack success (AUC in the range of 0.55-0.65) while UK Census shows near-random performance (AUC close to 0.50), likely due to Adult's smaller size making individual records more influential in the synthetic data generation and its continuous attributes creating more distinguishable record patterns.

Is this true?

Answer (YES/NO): NO